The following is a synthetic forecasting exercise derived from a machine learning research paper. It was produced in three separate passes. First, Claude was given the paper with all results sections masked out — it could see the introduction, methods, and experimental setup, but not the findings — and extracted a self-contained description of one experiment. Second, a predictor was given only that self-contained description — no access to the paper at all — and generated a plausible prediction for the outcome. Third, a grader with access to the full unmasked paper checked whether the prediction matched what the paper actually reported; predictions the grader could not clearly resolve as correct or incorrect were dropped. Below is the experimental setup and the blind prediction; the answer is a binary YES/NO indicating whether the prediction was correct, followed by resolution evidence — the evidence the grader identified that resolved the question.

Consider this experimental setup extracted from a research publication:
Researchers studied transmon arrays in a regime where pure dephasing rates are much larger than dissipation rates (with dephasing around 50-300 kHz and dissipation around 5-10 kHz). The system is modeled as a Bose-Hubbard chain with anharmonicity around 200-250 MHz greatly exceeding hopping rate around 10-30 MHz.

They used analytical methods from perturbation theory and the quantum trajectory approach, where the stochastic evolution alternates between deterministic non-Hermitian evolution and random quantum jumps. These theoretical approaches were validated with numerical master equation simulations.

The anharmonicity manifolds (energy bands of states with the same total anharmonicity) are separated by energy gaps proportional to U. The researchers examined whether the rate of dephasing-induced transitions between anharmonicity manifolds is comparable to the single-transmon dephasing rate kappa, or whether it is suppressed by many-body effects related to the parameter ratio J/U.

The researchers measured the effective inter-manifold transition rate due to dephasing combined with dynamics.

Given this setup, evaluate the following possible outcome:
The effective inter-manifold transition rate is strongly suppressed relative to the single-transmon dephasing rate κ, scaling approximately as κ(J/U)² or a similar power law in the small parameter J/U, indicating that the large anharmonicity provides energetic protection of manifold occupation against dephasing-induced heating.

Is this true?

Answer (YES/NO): YES